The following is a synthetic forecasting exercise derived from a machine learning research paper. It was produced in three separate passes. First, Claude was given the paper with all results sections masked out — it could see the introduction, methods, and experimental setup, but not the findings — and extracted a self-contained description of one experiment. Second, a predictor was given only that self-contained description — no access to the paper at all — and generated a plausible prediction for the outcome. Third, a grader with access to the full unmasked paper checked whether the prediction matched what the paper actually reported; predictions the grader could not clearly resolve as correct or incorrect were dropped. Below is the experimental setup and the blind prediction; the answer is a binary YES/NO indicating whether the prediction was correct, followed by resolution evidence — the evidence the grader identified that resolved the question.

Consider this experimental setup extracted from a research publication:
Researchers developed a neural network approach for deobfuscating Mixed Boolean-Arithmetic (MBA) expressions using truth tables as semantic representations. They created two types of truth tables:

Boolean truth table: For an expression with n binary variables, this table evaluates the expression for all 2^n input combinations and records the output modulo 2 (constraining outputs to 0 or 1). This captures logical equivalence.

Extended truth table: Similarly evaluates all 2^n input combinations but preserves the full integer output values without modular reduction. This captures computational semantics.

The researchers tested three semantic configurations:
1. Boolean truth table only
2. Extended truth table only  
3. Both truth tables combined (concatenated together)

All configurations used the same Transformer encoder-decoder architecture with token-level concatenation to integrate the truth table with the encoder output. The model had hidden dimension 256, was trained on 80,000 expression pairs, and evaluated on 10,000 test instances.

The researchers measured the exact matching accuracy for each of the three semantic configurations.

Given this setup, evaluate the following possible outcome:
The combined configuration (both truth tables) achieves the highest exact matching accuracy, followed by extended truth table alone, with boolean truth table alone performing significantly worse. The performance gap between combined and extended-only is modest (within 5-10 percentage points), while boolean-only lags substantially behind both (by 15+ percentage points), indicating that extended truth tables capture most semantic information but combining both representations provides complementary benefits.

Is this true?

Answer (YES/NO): NO